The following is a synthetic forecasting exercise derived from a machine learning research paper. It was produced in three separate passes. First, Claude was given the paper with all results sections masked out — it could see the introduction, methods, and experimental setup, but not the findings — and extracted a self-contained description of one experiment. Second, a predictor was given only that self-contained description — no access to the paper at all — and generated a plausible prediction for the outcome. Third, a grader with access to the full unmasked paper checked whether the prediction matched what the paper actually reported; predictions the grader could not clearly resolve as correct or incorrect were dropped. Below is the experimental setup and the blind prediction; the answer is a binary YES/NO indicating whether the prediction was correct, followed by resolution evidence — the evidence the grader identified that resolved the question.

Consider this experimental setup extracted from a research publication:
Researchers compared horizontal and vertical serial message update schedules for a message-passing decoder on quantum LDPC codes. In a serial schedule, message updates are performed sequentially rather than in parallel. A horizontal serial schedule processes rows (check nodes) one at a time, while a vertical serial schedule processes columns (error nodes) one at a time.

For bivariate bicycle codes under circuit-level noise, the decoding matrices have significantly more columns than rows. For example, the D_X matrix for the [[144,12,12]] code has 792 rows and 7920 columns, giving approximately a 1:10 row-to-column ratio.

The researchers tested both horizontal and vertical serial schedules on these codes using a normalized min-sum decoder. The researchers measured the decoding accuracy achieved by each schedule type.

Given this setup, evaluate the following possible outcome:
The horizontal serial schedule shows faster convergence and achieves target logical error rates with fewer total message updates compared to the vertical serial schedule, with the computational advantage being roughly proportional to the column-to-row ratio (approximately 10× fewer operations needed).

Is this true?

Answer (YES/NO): NO